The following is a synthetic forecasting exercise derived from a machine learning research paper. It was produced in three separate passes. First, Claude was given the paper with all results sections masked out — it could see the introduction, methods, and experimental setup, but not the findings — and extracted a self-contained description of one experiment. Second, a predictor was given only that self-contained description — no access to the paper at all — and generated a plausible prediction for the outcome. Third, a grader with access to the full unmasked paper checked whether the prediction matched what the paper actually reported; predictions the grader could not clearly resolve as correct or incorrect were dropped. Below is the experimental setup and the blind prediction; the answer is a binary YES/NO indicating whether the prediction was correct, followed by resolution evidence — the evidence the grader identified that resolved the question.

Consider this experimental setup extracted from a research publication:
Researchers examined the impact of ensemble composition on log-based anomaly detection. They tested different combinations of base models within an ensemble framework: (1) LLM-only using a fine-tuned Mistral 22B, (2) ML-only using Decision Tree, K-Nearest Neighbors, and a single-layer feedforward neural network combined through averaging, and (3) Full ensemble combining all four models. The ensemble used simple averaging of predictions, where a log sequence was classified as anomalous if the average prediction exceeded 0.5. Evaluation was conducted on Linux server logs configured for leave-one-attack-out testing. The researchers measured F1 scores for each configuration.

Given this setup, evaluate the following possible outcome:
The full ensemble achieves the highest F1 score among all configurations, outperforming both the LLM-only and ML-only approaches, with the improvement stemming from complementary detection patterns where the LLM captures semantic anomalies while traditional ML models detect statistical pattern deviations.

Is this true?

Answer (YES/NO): YES